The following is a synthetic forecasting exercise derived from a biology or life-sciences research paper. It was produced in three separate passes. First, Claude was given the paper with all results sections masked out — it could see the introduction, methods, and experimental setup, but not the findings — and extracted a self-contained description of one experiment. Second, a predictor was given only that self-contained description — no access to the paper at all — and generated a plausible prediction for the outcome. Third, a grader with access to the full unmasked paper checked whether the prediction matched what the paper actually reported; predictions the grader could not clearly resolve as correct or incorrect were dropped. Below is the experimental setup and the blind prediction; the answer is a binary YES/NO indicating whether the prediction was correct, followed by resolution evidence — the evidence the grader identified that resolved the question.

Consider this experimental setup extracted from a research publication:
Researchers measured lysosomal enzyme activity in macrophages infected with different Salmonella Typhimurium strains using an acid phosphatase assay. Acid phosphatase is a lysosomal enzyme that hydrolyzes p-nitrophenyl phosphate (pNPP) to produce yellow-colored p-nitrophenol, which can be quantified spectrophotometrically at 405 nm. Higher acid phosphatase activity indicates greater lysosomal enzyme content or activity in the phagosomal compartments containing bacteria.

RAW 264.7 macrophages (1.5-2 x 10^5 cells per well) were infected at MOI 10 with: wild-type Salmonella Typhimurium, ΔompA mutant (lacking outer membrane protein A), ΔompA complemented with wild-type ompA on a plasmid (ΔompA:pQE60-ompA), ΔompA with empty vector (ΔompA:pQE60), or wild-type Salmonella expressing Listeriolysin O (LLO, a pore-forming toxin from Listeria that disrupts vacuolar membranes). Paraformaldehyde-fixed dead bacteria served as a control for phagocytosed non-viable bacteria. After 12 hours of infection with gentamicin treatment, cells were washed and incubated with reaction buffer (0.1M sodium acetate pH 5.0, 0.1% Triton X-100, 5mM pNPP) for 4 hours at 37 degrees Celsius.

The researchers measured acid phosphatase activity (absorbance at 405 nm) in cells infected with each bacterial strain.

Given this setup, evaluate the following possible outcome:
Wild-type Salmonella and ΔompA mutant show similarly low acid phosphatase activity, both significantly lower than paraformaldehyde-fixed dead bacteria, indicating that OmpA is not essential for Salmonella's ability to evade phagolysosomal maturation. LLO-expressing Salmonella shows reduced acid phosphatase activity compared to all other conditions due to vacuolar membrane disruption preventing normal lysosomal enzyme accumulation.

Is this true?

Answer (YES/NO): NO